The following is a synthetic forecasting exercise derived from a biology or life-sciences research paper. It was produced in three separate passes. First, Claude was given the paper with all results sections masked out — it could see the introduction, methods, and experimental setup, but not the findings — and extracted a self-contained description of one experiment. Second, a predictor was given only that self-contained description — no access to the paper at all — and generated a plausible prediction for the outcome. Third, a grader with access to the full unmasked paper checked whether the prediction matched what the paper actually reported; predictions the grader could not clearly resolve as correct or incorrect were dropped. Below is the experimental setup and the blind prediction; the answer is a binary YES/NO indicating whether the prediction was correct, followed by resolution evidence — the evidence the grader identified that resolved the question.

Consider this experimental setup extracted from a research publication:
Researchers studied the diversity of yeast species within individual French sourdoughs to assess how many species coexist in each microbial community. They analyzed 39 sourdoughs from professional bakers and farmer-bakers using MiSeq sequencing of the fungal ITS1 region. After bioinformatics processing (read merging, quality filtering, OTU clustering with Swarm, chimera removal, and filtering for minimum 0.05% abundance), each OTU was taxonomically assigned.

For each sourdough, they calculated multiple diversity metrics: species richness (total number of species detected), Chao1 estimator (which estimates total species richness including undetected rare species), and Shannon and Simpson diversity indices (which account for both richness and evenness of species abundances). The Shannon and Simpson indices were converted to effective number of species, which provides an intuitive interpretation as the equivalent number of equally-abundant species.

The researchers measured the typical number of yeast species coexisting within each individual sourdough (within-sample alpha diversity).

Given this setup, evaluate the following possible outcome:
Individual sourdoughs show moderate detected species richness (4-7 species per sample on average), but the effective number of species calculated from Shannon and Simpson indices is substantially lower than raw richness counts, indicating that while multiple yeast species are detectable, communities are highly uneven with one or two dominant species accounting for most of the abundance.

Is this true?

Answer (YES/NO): NO